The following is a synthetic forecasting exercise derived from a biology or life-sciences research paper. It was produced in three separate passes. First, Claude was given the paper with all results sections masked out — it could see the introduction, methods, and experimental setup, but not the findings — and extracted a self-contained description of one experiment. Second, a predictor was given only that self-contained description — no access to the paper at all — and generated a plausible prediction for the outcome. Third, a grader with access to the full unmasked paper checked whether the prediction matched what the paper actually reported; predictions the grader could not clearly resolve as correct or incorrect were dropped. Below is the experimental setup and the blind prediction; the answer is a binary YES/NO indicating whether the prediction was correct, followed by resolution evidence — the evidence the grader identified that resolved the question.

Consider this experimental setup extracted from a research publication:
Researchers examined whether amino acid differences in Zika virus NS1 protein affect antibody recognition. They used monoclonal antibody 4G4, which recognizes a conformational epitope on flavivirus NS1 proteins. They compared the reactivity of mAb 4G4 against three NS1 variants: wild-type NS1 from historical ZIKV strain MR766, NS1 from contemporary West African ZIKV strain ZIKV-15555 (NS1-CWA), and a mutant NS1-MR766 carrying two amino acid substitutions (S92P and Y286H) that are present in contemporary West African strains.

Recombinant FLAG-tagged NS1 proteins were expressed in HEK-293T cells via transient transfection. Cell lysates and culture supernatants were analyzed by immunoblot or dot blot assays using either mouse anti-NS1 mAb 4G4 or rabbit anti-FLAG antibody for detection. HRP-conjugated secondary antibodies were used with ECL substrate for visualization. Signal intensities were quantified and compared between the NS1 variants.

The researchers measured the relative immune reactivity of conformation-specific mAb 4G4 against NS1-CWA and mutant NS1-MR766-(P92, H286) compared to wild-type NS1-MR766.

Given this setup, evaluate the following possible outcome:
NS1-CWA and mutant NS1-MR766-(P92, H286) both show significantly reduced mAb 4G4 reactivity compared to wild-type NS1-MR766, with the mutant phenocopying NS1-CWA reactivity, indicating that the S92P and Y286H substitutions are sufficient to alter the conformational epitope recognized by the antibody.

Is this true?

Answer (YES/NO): NO